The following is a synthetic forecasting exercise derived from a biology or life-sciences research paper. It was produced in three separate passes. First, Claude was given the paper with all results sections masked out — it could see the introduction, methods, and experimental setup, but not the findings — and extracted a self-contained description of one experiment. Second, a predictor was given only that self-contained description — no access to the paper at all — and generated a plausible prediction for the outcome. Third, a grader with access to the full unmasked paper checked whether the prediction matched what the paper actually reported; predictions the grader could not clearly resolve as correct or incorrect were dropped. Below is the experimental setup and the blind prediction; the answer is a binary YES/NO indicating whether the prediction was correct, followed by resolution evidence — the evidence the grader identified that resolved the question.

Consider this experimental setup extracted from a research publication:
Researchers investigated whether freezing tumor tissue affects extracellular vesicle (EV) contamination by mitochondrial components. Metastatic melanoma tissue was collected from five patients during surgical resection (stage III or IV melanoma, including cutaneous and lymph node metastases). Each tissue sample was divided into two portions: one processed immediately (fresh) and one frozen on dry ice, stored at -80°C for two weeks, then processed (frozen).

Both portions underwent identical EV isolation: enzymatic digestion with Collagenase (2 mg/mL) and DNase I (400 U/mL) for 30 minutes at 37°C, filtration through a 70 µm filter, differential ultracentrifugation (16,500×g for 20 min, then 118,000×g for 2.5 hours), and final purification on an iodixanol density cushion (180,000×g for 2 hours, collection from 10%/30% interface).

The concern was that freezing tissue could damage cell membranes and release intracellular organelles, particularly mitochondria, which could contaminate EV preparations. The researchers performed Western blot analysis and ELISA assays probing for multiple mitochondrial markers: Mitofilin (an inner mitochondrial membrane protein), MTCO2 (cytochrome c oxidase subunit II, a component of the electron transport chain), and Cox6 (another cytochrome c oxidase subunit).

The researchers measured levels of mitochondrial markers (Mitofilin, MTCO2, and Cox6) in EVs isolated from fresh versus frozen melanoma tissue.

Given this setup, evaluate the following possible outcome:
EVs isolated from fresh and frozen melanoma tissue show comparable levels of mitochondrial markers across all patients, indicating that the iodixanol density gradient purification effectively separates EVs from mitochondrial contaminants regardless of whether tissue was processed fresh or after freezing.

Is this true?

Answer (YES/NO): YES